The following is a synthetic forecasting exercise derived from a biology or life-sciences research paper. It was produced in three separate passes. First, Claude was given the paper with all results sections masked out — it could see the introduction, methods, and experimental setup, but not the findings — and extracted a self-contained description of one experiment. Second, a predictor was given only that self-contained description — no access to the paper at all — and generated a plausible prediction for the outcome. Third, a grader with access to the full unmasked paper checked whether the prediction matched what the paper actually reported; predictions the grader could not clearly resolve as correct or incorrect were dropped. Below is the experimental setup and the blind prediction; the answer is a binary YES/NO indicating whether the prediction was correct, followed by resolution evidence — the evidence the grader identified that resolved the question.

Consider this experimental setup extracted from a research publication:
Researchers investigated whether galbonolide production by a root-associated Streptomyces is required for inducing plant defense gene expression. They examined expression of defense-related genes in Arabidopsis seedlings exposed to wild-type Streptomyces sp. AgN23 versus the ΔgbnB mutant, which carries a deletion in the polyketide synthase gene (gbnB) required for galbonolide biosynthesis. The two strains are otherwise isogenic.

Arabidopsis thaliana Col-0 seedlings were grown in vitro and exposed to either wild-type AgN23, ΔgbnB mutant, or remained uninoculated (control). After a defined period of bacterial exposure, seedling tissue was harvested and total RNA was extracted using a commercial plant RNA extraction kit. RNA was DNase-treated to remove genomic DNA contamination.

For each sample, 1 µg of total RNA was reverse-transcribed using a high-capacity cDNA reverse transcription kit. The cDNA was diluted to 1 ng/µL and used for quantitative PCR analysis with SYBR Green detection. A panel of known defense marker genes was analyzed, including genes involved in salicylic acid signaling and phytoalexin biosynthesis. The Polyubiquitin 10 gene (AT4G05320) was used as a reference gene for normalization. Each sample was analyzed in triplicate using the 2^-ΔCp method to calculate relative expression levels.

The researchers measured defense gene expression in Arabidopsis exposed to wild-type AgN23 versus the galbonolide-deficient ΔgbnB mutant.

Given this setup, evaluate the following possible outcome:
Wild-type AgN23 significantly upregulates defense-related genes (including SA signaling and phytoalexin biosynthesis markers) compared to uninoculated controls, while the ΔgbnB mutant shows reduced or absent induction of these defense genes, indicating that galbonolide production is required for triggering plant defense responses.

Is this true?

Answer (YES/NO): YES